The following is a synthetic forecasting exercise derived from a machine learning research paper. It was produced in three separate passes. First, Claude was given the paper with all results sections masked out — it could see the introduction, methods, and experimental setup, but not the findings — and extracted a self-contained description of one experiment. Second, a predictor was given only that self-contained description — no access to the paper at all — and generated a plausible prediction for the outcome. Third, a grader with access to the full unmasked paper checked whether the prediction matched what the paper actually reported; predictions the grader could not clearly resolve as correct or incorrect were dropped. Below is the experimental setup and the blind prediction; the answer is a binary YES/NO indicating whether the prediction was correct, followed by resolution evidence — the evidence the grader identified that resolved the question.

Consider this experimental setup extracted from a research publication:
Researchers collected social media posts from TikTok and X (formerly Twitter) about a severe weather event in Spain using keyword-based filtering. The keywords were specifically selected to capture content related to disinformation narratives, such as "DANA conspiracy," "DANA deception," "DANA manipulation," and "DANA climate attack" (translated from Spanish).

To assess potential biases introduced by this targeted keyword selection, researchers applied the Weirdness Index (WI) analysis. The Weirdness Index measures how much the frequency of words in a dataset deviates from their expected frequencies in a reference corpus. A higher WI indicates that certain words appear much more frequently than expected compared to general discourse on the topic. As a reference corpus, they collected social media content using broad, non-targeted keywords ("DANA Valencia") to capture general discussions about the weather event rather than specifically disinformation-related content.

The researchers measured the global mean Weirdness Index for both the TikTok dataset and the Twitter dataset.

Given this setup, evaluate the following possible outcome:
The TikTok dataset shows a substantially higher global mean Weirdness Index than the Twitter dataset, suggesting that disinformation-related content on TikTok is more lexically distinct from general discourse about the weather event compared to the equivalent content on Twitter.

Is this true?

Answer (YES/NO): NO